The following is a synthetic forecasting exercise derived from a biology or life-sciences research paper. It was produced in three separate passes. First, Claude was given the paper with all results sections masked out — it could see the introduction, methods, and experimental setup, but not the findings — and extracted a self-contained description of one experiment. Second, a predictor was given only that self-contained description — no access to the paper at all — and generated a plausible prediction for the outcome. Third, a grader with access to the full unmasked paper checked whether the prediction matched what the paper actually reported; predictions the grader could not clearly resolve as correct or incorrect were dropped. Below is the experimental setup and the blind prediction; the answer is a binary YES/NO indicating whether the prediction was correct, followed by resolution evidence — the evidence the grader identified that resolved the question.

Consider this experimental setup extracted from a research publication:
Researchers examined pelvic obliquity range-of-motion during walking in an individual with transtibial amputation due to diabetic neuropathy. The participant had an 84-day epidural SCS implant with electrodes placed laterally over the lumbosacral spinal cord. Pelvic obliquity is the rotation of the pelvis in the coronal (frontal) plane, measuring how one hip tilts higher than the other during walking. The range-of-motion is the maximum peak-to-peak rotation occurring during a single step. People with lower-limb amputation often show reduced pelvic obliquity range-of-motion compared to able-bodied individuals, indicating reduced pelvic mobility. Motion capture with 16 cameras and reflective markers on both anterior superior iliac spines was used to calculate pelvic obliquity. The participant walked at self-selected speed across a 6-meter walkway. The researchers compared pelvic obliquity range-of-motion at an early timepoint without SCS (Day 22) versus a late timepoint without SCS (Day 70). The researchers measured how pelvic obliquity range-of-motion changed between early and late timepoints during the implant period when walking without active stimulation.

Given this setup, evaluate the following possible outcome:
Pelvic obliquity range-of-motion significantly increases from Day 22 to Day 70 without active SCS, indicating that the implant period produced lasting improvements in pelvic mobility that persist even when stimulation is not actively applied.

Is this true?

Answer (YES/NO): NO